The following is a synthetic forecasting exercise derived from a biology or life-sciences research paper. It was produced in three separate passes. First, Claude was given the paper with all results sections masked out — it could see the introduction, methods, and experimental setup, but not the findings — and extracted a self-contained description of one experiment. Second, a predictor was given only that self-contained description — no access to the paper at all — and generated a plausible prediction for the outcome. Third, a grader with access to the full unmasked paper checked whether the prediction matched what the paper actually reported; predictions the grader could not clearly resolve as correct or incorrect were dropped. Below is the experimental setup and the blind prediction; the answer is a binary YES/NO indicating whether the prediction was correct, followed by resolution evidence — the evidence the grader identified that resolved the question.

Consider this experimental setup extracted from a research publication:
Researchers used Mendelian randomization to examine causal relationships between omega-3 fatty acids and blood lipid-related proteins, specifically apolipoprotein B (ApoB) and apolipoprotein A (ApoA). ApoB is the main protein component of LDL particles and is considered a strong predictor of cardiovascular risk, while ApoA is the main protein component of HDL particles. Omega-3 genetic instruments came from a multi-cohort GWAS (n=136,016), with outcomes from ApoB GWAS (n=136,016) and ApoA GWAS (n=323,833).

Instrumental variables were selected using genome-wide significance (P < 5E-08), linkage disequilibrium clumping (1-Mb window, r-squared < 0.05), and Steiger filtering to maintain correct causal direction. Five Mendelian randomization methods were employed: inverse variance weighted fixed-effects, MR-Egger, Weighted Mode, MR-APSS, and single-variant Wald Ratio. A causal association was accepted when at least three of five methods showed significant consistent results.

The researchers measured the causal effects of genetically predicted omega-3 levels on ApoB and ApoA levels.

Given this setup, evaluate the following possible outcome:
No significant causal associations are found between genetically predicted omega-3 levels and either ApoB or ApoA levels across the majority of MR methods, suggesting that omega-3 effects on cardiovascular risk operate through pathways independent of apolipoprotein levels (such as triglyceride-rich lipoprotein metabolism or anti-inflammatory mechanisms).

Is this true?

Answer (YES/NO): NO